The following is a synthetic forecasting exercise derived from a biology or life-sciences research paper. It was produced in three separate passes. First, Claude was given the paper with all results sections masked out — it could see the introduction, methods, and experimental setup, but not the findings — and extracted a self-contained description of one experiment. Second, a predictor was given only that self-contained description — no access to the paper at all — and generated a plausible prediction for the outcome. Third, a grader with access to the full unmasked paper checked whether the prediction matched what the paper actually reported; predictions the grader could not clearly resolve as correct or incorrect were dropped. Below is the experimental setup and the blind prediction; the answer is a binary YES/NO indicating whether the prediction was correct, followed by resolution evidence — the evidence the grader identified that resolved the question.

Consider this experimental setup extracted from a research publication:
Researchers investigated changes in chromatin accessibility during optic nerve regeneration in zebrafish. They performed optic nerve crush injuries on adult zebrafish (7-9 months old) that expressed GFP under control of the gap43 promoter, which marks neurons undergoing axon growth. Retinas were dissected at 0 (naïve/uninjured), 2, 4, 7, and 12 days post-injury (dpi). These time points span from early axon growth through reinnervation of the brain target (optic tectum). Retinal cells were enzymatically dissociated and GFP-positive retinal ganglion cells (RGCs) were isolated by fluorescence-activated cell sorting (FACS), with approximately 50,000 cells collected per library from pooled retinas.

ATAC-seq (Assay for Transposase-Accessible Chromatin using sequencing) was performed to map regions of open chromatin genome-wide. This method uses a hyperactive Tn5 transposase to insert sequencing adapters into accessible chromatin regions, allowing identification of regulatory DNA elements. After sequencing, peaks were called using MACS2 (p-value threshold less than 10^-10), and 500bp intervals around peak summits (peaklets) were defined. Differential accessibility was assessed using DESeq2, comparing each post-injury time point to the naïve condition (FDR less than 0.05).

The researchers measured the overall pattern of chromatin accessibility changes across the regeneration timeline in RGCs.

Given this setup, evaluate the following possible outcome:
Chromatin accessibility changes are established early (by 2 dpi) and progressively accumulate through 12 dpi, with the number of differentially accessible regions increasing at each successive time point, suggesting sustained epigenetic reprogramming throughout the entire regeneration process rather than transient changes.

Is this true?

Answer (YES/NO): NO